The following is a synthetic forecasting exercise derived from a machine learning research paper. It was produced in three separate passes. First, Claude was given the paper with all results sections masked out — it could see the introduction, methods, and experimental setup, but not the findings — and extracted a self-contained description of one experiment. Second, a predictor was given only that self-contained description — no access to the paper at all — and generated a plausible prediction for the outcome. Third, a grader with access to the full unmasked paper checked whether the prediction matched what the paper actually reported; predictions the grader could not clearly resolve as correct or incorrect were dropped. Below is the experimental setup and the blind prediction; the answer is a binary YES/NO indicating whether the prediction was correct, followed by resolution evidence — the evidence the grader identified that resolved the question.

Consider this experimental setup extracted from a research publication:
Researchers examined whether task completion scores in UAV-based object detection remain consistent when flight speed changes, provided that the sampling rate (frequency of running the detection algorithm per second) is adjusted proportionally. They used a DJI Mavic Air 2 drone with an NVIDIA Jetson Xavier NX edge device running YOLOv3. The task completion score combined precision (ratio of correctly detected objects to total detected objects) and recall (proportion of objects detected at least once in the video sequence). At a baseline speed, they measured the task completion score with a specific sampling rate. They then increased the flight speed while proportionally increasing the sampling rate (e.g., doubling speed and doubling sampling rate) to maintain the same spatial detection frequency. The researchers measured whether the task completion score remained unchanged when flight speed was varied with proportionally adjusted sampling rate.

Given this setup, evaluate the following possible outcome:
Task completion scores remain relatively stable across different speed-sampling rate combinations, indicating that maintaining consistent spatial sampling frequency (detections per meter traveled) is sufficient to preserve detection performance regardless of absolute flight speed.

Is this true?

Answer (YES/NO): YES